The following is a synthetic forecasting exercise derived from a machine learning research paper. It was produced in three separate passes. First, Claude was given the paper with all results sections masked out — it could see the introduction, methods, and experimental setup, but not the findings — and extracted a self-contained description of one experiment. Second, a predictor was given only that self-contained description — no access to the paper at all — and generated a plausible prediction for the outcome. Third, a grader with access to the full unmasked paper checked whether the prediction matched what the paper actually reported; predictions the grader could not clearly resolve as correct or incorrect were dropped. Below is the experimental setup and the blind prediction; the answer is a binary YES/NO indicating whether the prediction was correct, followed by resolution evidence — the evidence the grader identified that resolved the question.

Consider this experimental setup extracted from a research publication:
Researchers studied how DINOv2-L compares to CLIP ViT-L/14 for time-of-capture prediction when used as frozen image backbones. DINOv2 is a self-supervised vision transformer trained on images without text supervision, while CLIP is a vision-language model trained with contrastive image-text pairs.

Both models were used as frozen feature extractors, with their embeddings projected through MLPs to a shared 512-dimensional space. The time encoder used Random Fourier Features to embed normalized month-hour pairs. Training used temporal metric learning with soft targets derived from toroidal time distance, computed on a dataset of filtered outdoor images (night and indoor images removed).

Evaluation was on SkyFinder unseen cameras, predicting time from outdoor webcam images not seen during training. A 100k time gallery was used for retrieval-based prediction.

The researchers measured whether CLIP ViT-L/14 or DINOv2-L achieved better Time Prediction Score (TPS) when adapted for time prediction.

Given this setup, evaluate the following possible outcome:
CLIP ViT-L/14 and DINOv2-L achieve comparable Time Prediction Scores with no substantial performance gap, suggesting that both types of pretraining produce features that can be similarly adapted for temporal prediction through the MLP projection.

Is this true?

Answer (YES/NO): NO